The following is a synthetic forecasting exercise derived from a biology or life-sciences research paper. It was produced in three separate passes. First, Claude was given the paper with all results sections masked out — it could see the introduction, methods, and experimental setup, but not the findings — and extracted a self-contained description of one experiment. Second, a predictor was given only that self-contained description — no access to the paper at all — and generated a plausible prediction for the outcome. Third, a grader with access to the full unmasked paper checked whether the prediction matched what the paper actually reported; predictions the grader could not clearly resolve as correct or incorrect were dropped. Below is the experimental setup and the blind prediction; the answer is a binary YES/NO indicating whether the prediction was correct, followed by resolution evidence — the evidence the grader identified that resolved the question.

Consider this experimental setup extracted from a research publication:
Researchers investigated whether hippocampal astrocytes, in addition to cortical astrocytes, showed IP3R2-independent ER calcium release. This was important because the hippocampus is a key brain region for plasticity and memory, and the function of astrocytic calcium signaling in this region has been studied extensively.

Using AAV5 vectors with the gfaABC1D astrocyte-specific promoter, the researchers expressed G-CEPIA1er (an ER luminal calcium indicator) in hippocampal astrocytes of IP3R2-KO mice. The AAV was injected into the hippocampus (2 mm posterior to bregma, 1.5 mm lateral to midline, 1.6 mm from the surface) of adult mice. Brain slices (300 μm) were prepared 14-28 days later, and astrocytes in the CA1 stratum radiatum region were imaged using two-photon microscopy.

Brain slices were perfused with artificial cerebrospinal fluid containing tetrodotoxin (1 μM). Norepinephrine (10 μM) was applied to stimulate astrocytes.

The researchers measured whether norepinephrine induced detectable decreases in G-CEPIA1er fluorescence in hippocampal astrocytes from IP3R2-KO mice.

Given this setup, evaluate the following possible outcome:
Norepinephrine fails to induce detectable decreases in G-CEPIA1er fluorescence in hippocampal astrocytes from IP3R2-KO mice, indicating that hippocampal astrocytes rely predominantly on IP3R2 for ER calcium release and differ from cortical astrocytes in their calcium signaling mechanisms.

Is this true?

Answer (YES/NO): NO